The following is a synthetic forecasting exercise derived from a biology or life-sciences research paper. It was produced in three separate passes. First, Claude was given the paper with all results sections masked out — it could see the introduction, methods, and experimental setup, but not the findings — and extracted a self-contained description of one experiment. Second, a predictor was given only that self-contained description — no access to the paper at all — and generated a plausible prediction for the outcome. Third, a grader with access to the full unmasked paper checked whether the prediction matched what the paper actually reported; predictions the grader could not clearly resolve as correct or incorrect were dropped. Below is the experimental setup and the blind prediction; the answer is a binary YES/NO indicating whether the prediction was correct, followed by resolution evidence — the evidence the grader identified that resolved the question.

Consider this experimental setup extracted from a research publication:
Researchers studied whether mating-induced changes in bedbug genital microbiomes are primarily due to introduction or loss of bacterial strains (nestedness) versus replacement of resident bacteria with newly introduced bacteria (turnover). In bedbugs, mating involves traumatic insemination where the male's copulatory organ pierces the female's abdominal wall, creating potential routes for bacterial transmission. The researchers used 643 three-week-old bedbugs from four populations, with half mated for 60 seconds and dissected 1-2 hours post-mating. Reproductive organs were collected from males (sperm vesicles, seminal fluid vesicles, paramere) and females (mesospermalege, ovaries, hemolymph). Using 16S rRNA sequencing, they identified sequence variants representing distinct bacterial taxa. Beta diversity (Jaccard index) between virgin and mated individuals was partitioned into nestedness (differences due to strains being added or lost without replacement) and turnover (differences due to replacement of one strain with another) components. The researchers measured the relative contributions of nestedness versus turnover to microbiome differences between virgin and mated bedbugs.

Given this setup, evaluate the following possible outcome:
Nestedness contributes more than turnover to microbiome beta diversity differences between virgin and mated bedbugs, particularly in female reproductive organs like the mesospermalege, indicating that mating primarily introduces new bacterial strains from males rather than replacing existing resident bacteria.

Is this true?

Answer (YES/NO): NO